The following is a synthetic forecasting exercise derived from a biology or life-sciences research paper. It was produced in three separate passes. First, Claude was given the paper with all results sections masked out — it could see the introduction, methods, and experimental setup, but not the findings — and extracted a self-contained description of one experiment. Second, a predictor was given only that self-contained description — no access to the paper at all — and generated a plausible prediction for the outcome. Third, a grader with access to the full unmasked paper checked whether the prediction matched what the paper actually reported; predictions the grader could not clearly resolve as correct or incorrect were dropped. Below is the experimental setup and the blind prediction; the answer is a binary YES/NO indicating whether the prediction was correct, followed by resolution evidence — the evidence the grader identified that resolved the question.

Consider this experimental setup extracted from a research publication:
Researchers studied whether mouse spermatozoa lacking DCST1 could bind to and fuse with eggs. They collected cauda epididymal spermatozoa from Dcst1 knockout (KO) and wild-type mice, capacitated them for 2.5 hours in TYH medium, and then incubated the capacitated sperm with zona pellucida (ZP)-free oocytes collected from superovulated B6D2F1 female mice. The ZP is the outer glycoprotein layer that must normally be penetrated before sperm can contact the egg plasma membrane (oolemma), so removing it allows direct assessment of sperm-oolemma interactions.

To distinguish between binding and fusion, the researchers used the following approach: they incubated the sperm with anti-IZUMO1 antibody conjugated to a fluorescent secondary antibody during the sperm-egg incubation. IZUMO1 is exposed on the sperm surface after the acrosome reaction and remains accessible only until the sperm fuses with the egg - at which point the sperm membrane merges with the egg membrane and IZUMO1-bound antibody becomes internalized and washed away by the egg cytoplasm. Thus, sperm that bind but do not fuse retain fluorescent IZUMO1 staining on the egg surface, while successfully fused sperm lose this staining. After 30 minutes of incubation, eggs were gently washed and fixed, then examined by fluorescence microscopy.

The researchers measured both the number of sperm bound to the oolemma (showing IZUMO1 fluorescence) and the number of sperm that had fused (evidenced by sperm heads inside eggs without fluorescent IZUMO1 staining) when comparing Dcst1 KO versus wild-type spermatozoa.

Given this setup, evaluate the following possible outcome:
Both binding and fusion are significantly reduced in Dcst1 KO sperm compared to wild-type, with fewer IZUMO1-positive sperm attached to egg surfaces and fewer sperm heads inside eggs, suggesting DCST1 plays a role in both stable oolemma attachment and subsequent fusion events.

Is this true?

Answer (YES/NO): NO